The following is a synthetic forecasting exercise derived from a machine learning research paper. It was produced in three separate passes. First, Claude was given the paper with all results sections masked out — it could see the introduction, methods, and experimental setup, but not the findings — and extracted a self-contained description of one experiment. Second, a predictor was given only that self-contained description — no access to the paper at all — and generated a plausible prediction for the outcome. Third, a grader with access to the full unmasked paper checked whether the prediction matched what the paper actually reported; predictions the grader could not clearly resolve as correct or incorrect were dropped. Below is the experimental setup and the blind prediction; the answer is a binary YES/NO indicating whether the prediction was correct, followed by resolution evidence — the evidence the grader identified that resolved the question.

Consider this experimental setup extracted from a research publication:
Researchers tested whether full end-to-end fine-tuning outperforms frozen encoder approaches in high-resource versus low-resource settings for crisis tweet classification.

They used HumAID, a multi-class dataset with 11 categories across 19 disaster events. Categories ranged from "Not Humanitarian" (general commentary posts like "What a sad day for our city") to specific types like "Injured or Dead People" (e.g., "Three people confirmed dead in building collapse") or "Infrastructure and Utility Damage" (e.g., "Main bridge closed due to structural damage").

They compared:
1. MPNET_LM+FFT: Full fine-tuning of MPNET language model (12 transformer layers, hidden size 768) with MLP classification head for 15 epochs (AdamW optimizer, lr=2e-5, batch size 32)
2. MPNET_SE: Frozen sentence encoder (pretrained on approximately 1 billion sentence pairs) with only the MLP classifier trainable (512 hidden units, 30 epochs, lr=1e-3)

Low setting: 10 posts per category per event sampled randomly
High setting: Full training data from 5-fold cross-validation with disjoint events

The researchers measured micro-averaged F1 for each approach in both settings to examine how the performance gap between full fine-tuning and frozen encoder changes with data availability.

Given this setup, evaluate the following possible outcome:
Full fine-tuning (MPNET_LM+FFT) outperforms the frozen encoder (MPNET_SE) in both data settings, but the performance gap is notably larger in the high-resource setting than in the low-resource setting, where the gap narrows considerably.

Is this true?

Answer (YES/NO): YES